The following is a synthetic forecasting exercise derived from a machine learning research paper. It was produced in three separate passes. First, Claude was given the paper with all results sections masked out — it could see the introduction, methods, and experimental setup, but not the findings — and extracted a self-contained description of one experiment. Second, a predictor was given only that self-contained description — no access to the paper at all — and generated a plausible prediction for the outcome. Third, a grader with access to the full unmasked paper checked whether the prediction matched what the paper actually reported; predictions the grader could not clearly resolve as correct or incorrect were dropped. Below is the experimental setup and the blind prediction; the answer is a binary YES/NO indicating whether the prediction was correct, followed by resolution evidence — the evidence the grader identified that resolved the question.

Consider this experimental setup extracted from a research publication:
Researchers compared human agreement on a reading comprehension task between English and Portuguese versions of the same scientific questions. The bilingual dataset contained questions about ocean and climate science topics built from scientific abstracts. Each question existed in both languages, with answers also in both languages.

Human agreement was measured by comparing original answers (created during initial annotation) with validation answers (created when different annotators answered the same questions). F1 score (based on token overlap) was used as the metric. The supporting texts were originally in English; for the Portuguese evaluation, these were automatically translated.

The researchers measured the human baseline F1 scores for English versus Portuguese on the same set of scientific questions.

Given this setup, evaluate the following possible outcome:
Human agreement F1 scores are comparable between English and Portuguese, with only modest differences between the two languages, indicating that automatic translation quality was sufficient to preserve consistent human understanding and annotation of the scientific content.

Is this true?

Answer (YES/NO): NO